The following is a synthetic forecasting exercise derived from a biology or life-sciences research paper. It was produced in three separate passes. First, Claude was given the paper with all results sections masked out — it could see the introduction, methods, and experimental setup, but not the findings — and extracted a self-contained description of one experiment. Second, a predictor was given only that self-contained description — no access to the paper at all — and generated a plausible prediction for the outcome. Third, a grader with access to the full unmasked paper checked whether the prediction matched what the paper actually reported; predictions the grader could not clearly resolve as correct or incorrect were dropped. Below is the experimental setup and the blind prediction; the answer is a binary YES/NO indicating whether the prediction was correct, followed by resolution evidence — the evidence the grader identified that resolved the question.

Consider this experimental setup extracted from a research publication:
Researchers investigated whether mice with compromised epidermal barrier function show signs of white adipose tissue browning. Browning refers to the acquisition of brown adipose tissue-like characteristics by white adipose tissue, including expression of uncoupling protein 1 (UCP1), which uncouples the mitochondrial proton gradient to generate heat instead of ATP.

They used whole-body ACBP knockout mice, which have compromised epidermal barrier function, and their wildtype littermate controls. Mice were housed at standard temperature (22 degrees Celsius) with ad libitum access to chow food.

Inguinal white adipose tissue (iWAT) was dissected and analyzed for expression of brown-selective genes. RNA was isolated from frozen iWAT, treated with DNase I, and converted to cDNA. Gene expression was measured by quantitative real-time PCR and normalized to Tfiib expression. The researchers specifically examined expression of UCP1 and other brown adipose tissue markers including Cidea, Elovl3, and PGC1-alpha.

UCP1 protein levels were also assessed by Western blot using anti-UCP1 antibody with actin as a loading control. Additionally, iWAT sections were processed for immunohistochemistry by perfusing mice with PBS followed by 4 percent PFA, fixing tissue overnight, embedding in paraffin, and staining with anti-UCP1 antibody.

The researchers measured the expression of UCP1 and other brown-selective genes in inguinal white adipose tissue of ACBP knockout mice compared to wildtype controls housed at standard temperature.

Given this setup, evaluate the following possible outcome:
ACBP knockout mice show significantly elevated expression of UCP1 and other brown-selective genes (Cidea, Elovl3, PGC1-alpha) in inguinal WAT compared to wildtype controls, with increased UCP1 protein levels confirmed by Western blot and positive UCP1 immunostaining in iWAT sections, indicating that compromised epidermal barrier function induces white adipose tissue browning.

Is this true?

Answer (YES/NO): NO